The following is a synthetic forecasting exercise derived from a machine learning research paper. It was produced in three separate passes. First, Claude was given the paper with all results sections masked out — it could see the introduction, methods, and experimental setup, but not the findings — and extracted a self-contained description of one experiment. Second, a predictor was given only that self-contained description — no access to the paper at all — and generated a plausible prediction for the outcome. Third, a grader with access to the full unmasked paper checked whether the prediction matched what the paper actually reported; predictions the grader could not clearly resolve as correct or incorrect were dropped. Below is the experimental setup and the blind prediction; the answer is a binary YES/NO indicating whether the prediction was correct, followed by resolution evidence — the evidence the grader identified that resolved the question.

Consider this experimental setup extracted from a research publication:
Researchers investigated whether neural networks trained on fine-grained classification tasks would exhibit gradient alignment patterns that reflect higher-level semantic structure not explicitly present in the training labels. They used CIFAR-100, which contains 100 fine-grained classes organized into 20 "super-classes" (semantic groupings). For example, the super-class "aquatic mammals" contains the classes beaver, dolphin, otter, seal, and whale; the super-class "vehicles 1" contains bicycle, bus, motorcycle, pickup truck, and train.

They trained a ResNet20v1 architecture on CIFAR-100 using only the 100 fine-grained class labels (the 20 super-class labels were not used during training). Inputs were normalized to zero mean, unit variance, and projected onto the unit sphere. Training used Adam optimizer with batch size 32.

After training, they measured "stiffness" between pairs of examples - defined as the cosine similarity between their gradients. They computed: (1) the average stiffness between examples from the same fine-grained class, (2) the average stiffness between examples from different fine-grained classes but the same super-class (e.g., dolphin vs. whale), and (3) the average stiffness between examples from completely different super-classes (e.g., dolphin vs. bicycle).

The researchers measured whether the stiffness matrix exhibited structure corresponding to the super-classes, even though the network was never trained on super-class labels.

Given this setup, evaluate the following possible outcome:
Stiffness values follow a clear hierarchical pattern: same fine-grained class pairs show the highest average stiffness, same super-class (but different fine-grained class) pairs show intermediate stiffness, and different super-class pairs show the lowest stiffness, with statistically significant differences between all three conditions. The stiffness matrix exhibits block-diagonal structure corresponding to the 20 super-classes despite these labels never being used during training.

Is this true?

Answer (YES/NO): YES